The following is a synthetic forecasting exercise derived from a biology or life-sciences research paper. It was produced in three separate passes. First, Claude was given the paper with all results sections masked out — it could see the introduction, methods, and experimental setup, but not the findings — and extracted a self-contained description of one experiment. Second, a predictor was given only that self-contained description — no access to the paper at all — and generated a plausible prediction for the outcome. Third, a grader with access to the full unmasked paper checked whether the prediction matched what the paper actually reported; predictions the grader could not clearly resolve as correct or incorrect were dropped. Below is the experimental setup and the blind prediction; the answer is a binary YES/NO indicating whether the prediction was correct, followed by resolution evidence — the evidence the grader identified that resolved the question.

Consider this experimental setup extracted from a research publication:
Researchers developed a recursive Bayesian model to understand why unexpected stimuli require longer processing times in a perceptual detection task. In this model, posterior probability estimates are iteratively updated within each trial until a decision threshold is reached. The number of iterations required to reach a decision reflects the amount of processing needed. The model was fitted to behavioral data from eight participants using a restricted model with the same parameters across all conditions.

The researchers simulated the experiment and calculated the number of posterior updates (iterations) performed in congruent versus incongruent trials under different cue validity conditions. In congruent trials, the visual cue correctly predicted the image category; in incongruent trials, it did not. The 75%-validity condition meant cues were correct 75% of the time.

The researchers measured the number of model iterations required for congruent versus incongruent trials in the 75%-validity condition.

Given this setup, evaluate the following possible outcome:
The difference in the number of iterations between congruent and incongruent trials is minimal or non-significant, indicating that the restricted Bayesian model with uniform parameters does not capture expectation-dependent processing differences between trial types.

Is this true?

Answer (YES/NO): NO